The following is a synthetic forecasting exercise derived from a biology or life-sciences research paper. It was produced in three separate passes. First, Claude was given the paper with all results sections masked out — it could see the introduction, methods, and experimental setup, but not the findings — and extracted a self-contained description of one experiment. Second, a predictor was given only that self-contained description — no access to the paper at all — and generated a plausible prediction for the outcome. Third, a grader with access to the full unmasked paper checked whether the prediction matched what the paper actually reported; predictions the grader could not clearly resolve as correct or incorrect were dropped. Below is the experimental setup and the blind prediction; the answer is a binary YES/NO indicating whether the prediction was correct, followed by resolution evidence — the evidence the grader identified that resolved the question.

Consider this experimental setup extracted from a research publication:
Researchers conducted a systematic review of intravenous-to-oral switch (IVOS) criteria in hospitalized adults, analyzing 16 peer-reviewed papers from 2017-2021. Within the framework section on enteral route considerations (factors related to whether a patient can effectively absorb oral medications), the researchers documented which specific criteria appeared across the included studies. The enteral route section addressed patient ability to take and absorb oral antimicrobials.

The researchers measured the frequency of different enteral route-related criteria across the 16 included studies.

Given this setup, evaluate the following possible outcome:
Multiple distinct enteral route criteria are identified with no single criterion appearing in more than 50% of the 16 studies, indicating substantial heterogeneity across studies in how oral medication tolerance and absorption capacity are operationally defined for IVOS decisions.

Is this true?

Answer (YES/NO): NO